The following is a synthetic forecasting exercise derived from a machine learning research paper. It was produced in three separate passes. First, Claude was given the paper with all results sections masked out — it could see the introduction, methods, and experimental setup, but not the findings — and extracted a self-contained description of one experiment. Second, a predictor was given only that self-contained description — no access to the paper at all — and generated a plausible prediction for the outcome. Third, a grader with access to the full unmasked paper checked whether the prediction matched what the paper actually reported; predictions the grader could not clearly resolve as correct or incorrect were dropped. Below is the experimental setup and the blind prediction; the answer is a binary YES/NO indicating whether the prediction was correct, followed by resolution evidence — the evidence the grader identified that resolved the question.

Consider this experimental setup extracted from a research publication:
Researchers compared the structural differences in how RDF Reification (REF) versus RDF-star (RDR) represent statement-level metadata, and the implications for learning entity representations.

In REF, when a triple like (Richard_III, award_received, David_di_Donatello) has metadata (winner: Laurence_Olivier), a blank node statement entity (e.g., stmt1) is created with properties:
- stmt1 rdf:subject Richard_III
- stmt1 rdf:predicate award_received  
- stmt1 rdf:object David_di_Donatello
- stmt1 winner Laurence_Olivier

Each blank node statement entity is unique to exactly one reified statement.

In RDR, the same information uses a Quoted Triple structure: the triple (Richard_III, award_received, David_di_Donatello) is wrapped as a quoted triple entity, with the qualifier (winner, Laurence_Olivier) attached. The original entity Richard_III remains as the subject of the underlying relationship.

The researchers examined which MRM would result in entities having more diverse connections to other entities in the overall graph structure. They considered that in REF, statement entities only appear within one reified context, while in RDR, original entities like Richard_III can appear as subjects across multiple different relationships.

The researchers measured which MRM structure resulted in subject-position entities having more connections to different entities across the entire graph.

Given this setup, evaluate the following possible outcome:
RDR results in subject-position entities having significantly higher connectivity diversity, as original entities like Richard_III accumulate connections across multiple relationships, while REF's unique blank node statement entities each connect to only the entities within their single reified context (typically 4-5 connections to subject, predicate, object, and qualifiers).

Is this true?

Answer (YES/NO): YES